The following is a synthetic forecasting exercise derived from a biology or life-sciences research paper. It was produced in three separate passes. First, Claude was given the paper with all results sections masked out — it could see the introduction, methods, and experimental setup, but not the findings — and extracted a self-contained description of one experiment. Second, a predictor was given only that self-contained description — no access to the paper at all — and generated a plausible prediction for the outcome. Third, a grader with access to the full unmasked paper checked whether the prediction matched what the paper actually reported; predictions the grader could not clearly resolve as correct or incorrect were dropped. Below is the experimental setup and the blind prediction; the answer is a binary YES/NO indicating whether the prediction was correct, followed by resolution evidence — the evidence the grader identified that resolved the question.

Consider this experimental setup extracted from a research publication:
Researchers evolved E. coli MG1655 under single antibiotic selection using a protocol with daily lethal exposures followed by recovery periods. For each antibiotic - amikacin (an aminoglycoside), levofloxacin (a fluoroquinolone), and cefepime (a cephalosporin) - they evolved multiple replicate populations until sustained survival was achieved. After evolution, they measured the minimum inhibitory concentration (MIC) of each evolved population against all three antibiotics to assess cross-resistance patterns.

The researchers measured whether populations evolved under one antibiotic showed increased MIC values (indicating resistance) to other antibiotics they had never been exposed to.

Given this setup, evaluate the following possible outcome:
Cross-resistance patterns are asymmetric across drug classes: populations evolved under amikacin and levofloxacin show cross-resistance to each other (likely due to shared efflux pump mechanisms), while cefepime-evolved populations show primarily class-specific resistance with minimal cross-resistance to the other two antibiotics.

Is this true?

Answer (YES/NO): NO